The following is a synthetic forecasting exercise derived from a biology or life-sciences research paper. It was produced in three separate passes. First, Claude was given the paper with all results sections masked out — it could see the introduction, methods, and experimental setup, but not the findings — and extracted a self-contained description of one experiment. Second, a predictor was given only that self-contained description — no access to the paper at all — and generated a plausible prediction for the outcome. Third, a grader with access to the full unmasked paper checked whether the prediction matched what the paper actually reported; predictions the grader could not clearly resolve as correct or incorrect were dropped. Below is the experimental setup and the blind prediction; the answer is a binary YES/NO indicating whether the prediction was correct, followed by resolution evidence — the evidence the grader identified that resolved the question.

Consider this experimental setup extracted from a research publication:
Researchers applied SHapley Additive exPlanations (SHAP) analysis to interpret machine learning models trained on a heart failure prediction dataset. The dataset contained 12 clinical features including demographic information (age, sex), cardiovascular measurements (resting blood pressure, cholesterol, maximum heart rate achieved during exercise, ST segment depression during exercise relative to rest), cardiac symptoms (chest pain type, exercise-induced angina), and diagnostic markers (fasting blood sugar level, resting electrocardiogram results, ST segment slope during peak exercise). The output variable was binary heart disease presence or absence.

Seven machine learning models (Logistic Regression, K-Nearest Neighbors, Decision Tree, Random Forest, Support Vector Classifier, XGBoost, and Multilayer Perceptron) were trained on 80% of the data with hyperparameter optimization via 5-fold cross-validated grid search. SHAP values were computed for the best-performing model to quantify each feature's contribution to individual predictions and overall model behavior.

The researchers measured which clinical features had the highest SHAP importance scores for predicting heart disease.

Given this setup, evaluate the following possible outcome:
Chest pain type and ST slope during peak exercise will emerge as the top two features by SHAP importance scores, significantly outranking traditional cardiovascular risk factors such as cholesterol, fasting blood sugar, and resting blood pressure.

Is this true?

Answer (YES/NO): NO